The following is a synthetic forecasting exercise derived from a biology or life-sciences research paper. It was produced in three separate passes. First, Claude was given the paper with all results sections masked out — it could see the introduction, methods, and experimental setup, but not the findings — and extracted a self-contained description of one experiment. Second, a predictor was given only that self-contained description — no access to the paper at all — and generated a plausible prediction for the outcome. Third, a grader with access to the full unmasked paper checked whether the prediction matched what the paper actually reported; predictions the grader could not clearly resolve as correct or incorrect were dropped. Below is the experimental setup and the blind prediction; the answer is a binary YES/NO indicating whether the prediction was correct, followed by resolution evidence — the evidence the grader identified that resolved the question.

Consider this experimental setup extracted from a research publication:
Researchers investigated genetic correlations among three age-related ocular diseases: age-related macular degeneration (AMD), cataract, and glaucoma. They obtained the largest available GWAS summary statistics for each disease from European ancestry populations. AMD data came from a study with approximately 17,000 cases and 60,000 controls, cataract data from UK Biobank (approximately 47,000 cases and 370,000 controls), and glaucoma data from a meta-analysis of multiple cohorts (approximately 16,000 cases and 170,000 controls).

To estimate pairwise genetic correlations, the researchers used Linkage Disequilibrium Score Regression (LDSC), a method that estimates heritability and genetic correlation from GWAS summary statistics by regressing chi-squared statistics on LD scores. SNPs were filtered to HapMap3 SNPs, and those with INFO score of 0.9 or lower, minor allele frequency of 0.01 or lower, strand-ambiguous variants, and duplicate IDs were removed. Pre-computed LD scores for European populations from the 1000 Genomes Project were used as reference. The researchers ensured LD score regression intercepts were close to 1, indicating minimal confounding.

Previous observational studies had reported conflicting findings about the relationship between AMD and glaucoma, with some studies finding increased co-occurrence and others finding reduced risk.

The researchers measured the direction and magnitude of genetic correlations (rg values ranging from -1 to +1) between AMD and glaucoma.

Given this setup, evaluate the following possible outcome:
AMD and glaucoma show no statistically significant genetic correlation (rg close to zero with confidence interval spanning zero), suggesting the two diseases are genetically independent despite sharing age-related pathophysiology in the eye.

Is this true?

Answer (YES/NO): NO